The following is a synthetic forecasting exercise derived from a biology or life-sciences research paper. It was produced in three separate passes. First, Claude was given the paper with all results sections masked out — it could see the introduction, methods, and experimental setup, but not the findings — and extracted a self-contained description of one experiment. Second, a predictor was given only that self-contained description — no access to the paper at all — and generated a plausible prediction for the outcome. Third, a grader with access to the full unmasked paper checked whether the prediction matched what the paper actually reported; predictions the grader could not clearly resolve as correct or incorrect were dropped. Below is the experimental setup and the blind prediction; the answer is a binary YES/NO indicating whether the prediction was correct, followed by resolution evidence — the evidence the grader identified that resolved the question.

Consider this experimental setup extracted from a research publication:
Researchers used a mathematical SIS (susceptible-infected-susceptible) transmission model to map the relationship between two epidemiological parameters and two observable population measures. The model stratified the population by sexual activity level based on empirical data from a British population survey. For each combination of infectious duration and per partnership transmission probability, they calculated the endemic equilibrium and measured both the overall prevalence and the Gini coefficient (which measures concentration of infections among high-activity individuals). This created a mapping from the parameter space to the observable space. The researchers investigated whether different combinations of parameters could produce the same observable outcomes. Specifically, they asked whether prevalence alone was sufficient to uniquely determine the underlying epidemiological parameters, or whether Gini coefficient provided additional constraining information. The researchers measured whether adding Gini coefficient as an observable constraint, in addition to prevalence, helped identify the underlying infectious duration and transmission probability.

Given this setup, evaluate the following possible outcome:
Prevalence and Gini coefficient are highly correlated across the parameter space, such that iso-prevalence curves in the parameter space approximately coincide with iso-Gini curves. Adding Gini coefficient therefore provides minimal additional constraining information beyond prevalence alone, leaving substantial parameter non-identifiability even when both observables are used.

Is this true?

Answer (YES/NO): NO